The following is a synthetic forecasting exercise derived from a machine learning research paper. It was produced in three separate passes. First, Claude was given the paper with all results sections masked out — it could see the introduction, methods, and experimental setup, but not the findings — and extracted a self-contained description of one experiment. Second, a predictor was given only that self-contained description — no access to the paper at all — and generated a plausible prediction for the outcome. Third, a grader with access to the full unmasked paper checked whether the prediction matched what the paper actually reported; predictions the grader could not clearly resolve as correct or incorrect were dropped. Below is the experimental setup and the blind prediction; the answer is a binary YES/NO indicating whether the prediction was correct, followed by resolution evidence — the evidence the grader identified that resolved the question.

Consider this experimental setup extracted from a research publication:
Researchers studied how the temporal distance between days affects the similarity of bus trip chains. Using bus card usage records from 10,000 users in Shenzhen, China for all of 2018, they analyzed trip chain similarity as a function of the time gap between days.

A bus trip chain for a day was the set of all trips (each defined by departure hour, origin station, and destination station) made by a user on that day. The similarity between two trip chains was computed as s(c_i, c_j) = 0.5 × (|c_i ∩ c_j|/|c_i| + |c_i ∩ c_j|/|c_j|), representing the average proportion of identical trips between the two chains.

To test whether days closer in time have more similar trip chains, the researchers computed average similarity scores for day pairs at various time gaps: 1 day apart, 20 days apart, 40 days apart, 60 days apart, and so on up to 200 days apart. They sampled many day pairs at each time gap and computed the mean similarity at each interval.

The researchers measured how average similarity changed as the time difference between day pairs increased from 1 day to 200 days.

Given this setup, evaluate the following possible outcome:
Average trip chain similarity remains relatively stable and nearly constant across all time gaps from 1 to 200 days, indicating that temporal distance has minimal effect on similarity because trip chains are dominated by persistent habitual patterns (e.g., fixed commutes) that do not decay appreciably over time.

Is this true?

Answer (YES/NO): NO